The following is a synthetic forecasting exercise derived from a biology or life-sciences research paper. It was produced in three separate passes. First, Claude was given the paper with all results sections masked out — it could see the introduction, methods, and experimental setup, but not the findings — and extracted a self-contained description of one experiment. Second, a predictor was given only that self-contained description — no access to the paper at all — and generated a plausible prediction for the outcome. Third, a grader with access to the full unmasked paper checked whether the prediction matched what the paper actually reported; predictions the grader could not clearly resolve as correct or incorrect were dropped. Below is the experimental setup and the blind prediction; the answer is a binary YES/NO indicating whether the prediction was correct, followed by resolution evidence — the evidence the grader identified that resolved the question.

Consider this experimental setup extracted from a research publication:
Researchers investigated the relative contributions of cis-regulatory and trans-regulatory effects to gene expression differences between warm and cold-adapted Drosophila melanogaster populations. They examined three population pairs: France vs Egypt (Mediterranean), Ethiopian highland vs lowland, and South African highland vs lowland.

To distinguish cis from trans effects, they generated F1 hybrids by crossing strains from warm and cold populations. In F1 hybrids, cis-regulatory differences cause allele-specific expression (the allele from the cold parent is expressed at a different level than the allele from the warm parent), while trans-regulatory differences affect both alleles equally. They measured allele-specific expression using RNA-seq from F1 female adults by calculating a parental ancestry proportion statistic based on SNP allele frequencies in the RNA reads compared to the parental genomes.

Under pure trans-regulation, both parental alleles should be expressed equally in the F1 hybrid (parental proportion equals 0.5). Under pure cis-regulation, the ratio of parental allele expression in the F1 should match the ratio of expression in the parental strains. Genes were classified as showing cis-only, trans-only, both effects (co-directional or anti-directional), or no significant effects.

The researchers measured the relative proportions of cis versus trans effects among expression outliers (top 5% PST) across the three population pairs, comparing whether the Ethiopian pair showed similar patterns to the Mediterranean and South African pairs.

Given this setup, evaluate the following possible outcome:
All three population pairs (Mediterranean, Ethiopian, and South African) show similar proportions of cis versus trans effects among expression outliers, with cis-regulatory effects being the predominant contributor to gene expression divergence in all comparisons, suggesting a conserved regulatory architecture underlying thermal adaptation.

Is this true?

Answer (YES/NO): NO